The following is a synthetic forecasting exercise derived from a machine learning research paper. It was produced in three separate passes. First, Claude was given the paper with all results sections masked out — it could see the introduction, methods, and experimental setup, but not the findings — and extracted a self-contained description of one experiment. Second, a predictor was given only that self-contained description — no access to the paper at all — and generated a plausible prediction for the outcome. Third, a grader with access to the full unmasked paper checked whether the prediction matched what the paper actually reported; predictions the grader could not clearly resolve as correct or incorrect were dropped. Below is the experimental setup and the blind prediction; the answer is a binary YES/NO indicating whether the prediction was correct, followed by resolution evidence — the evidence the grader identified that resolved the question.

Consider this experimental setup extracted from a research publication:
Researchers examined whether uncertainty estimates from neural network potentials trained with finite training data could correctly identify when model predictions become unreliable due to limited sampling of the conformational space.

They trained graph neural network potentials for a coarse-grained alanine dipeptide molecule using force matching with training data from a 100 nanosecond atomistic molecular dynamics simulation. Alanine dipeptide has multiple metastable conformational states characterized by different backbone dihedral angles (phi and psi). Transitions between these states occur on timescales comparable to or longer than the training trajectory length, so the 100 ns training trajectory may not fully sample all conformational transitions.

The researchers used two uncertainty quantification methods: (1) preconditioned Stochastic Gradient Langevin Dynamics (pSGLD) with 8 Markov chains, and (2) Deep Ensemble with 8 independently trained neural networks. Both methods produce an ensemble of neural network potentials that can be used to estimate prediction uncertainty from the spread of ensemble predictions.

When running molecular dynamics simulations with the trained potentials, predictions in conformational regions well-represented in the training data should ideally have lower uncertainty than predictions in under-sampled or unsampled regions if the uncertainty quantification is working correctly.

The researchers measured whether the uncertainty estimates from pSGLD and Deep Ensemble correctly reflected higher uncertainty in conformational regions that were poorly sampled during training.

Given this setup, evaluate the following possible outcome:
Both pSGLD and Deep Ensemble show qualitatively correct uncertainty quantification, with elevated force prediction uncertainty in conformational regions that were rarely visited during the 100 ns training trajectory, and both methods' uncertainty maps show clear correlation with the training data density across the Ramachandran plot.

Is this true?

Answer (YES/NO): NO